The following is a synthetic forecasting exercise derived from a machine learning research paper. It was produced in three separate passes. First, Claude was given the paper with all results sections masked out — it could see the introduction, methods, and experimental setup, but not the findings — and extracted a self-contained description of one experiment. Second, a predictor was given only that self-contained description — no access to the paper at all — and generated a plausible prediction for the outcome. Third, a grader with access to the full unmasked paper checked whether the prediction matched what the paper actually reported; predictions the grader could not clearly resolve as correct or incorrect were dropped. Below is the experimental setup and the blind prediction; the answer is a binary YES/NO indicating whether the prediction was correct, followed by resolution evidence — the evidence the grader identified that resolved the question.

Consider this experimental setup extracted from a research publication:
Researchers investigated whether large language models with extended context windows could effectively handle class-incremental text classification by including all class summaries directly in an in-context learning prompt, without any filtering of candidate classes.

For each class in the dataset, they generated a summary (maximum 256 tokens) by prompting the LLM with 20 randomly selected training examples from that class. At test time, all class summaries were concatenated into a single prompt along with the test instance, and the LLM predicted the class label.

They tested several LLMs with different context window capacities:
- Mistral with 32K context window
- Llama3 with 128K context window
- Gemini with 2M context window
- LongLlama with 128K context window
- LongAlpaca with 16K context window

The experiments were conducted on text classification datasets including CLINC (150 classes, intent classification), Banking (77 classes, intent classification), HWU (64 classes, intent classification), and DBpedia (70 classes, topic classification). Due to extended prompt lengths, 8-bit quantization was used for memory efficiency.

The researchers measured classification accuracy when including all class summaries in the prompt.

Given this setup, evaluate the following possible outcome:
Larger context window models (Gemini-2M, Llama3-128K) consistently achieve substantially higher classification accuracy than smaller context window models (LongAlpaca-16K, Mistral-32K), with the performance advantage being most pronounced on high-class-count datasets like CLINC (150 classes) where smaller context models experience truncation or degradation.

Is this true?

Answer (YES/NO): NO